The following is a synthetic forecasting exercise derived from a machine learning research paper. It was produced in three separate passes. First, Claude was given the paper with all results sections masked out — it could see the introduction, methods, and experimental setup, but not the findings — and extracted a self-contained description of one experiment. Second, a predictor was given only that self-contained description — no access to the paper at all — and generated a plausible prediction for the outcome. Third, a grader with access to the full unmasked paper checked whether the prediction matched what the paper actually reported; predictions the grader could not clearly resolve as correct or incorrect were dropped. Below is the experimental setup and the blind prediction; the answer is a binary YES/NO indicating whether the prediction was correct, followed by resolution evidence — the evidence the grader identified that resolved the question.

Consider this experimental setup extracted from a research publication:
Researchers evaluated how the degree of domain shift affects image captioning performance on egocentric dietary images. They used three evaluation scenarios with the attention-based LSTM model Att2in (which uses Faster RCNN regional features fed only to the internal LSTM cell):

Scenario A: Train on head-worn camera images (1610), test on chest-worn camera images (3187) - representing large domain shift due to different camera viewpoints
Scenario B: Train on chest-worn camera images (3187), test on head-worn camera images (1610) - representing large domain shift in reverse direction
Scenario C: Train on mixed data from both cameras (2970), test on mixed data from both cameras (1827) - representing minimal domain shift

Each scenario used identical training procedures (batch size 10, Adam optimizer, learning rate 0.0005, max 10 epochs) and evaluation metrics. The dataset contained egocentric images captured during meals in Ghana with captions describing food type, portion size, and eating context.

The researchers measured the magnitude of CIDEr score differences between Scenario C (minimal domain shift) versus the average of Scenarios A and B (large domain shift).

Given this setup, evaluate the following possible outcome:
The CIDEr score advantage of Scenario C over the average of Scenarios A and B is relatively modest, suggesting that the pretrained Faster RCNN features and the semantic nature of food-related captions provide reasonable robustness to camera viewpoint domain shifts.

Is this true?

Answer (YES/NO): NO